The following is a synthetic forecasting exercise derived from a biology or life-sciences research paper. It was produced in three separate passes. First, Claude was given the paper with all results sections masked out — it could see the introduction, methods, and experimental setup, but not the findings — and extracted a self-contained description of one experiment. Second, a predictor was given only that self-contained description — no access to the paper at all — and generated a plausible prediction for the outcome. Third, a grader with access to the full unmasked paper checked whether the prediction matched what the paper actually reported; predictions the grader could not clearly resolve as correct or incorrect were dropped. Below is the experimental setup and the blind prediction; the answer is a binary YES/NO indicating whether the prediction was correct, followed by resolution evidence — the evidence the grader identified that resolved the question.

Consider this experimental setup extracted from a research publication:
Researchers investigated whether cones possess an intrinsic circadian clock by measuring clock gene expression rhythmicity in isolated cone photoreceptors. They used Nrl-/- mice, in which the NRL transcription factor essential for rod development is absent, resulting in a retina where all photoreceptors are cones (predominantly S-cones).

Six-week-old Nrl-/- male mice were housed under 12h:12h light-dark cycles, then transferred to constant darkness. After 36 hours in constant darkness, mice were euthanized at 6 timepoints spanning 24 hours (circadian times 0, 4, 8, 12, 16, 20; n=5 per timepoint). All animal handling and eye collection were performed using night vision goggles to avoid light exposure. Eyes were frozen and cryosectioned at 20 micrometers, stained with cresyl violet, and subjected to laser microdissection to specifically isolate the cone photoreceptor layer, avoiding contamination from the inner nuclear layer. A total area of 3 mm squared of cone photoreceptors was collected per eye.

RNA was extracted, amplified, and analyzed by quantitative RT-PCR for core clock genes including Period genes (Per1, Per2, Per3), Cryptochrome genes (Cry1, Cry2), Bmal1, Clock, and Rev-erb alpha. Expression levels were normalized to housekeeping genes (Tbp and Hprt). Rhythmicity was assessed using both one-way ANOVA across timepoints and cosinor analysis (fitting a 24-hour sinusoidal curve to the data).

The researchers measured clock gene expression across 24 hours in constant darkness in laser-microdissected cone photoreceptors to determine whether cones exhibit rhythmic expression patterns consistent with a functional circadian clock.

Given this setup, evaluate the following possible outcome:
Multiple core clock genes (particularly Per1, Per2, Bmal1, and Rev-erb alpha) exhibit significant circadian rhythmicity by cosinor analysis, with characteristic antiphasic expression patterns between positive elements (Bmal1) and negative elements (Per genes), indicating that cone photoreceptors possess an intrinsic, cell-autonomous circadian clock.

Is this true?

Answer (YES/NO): YES